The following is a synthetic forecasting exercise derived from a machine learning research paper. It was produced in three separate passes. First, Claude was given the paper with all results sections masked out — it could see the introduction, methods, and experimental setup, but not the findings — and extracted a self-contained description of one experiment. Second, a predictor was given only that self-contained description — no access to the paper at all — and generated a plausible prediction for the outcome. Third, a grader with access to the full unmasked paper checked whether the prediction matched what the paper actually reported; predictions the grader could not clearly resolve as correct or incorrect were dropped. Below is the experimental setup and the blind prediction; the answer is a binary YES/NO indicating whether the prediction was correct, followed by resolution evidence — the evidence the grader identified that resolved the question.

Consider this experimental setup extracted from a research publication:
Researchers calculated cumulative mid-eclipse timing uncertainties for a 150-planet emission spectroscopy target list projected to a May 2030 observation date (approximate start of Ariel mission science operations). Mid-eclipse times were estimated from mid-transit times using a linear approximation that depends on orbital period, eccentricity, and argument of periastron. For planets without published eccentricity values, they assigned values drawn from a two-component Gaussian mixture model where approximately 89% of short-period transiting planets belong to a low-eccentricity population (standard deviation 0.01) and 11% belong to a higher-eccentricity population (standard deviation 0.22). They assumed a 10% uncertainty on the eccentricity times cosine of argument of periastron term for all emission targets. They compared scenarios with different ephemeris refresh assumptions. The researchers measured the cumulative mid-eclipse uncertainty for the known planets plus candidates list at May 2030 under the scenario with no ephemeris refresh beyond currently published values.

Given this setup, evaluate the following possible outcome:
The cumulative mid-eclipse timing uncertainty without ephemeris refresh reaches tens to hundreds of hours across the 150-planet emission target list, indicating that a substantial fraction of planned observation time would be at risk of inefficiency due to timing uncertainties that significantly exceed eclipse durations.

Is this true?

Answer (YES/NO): NO